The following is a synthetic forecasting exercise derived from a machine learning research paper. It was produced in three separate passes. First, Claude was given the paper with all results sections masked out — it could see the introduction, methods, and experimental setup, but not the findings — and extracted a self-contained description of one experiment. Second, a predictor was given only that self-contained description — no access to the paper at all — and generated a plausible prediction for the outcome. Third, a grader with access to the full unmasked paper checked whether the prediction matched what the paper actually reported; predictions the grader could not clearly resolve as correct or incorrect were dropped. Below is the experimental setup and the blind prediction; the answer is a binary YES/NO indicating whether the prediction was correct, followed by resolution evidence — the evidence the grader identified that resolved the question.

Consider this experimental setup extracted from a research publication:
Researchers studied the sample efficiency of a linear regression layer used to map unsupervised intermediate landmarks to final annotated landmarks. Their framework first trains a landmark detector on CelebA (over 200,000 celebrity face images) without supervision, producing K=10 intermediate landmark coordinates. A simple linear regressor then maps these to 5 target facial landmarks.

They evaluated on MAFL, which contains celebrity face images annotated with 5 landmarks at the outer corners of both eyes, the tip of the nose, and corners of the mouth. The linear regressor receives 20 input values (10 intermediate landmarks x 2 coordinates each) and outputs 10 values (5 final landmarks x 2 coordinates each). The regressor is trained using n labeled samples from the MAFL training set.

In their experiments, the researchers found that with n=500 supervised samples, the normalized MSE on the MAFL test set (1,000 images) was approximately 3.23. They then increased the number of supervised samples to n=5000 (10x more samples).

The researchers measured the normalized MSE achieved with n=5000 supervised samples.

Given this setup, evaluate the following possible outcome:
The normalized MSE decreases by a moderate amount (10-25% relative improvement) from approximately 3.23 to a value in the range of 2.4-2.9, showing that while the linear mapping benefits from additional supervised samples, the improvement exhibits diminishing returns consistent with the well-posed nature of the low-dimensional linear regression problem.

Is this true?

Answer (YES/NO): NO